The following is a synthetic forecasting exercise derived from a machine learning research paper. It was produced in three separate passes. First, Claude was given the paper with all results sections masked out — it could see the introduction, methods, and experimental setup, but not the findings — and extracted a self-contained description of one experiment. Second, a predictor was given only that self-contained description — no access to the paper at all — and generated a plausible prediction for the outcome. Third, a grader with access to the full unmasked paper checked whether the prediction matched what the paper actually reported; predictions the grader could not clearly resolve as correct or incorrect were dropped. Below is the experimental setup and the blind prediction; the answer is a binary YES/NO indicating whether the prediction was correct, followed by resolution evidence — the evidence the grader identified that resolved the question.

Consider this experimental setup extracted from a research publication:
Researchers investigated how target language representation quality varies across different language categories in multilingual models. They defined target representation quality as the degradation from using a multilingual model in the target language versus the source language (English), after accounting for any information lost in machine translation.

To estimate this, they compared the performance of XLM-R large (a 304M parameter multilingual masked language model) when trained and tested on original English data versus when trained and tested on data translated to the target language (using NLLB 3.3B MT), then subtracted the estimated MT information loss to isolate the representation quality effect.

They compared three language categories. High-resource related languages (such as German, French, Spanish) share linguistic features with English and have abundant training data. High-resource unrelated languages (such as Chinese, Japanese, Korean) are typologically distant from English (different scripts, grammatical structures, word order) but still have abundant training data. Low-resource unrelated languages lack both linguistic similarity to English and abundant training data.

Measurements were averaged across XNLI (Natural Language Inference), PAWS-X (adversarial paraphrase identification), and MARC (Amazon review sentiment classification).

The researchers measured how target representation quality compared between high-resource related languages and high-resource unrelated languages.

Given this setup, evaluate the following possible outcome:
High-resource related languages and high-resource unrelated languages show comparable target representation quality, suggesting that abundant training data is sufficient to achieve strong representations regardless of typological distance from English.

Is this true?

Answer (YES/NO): NO